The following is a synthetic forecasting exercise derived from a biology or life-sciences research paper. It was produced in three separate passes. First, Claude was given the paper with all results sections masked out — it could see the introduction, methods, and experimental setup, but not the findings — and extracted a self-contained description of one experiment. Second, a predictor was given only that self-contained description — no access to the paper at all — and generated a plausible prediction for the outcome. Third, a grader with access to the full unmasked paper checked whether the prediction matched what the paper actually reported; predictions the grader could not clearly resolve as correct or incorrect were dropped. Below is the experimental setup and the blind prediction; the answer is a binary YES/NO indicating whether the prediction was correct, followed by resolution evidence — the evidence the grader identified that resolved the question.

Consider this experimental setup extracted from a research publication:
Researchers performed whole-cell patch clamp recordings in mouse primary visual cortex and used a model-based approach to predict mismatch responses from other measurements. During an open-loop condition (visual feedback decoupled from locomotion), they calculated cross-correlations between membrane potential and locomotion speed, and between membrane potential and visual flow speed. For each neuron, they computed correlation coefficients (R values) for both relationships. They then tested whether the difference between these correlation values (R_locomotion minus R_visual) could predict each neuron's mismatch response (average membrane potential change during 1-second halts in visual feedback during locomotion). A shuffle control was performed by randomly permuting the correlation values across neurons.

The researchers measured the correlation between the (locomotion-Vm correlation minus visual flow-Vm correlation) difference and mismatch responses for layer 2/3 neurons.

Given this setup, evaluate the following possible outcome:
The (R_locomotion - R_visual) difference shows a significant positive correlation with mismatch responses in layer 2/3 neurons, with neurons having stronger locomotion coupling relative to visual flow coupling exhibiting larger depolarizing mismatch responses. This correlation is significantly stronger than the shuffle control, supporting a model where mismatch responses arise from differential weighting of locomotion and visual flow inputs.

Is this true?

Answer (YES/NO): YES